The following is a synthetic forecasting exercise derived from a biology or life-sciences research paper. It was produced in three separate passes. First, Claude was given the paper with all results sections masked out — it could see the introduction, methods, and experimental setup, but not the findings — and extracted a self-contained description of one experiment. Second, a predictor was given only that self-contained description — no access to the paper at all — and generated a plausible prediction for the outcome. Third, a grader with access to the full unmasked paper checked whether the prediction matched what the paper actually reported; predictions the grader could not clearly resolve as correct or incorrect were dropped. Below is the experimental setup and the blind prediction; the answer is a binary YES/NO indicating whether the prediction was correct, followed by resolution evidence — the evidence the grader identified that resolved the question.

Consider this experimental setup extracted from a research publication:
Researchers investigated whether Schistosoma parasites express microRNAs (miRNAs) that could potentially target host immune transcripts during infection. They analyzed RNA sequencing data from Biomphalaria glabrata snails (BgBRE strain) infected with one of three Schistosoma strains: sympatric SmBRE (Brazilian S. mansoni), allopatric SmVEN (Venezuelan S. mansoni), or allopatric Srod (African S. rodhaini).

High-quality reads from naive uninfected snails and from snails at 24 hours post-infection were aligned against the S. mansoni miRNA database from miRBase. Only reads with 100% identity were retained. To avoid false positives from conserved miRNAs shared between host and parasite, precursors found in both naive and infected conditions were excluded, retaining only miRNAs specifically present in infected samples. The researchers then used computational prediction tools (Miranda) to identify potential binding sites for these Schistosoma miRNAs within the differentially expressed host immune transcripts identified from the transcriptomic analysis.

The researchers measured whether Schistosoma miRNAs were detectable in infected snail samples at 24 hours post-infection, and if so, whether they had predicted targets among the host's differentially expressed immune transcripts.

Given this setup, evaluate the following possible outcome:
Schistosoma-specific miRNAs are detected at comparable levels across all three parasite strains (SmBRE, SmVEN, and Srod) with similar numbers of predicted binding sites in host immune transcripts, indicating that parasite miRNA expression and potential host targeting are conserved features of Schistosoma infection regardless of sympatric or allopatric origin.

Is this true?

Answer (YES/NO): NO